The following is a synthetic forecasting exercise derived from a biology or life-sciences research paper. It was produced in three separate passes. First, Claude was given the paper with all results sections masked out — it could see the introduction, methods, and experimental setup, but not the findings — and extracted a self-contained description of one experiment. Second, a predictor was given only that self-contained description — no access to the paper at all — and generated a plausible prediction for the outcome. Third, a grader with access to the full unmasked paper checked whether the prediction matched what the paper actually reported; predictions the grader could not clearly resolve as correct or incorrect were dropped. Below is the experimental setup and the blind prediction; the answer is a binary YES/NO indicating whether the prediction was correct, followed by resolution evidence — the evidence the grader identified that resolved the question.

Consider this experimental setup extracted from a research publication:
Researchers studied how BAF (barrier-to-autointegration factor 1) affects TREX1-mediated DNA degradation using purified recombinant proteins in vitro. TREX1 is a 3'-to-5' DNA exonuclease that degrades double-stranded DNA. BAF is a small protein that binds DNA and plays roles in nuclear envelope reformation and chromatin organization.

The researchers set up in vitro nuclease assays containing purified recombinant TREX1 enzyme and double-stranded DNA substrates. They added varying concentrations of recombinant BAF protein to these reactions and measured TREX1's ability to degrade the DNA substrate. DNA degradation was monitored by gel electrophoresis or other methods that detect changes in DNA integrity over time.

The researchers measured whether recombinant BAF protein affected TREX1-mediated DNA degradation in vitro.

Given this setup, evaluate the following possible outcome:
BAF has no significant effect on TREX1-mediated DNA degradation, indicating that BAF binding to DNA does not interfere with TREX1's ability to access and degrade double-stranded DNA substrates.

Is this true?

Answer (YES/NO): NO